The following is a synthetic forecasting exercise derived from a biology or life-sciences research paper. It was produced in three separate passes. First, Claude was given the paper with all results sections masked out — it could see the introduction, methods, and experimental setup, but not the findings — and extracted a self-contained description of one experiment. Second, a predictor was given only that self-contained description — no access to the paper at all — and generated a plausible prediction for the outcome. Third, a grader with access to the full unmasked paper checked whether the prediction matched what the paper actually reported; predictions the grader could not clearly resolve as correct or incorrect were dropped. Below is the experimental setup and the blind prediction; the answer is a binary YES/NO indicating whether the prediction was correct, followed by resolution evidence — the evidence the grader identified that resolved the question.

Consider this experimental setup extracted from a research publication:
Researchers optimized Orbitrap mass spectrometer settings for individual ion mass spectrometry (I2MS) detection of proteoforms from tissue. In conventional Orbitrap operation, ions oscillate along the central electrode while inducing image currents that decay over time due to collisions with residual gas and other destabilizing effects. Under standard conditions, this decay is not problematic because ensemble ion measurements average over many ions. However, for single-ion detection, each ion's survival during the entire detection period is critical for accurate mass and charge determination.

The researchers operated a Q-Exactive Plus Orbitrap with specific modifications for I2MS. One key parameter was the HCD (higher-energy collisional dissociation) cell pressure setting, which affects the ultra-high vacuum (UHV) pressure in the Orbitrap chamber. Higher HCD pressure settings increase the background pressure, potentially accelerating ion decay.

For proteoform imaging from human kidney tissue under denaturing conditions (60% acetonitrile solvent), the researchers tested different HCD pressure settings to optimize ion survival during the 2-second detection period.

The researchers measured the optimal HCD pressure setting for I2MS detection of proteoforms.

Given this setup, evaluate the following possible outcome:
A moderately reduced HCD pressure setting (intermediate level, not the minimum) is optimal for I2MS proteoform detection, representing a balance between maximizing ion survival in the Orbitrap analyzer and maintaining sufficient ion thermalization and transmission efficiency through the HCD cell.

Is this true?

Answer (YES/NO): YES